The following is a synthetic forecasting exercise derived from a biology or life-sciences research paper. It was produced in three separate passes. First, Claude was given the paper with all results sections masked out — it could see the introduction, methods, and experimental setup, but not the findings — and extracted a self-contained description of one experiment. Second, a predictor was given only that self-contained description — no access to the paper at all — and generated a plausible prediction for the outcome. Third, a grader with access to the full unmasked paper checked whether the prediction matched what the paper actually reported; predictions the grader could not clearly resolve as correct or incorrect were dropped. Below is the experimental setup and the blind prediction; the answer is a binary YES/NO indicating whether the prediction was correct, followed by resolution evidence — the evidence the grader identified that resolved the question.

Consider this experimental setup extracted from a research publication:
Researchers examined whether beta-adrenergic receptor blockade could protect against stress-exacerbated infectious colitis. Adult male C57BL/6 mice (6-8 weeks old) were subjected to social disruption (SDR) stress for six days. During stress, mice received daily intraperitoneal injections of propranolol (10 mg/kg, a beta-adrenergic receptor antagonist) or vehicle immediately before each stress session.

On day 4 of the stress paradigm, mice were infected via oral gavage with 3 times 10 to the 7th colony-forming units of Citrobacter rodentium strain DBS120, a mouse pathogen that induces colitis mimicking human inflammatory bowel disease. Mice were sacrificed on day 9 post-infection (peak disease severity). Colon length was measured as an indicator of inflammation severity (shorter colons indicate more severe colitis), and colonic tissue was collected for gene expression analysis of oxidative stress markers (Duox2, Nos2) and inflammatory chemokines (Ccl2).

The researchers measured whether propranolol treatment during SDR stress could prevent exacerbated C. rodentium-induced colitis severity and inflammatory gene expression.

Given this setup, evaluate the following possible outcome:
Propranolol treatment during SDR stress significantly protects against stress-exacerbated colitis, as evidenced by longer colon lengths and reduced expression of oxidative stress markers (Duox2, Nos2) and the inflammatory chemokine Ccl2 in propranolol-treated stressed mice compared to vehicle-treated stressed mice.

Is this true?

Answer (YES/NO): NO